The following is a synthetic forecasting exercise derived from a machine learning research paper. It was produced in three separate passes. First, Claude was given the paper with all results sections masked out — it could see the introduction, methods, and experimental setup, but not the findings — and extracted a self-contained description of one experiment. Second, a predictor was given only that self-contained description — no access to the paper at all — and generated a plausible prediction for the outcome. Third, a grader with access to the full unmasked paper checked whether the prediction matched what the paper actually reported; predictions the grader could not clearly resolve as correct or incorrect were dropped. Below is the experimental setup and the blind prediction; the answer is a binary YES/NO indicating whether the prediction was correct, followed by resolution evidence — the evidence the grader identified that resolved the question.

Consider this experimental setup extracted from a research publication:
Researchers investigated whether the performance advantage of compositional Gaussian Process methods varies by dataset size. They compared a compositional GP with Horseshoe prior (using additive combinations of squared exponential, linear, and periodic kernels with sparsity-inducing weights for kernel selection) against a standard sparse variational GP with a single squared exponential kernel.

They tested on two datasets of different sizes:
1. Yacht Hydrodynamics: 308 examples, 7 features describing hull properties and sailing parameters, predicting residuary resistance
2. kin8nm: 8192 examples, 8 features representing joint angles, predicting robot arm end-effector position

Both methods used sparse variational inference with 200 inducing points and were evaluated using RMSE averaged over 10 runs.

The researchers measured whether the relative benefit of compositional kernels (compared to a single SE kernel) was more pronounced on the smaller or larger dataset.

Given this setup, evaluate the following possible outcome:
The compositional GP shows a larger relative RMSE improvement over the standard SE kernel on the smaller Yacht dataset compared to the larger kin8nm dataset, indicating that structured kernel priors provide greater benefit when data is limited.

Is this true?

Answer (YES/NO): YES